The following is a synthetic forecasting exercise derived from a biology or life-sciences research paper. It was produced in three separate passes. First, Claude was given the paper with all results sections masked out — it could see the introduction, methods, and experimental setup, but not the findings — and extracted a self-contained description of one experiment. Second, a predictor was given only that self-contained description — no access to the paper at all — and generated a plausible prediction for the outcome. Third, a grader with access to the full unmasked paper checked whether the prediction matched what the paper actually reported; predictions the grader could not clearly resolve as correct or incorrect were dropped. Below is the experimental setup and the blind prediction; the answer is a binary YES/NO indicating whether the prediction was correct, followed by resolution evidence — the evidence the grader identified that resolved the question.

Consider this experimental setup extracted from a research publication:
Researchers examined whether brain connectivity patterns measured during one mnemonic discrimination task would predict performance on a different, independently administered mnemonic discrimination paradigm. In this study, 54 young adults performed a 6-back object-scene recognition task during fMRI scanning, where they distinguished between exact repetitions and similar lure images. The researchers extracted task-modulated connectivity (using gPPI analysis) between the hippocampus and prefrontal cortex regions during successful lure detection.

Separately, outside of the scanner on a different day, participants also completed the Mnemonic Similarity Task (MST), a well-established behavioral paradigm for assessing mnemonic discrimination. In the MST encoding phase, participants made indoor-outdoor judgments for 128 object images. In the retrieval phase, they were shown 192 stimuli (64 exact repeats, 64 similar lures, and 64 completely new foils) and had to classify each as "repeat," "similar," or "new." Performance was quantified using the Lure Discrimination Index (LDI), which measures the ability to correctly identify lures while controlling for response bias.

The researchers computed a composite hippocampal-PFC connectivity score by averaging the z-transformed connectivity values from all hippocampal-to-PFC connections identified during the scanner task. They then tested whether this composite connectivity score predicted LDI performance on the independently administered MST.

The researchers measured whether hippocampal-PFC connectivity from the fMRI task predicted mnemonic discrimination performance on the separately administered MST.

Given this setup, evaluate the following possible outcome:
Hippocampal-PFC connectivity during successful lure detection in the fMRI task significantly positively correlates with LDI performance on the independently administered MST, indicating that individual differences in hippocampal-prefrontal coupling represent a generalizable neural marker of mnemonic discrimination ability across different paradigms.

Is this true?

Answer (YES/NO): NO